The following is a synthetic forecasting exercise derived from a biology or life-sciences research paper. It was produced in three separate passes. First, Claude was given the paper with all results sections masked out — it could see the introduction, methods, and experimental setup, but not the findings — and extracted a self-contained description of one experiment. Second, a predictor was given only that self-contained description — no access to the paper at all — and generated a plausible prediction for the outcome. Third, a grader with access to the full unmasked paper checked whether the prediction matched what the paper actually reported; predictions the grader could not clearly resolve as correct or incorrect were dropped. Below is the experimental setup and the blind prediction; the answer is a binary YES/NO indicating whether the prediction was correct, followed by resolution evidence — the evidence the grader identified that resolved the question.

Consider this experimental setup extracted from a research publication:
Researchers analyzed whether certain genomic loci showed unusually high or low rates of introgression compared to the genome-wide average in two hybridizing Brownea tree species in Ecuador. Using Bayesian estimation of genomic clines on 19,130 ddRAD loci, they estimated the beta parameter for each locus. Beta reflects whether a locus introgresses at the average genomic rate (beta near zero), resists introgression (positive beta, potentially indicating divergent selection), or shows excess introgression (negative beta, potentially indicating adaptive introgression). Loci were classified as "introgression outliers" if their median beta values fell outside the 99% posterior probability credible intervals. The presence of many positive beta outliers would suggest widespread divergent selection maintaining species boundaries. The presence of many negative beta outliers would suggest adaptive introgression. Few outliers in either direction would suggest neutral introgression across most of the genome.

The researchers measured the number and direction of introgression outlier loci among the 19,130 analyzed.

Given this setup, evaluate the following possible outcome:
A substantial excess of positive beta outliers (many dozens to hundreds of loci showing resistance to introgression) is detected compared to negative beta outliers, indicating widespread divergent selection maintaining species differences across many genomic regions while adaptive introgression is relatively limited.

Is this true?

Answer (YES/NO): NO